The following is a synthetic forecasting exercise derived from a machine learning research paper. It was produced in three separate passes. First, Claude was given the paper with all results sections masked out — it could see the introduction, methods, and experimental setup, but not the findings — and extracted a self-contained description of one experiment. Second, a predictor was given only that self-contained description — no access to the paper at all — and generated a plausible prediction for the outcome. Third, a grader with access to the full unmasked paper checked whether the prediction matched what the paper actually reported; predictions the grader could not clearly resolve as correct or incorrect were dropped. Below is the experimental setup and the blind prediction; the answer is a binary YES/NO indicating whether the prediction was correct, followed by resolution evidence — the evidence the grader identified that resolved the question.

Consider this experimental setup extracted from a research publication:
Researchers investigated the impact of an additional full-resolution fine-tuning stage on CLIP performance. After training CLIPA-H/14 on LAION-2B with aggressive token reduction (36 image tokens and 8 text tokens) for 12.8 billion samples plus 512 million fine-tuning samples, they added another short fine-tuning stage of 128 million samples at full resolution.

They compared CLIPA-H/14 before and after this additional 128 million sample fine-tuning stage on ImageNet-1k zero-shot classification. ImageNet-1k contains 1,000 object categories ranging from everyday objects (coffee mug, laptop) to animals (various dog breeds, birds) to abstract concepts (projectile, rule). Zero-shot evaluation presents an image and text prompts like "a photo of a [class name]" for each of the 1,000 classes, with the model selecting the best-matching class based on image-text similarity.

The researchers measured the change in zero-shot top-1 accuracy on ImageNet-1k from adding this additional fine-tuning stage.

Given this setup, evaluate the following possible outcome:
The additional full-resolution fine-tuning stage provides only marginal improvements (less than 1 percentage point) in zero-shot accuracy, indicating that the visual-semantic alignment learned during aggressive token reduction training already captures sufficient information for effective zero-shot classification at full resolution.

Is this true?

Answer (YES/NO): NO